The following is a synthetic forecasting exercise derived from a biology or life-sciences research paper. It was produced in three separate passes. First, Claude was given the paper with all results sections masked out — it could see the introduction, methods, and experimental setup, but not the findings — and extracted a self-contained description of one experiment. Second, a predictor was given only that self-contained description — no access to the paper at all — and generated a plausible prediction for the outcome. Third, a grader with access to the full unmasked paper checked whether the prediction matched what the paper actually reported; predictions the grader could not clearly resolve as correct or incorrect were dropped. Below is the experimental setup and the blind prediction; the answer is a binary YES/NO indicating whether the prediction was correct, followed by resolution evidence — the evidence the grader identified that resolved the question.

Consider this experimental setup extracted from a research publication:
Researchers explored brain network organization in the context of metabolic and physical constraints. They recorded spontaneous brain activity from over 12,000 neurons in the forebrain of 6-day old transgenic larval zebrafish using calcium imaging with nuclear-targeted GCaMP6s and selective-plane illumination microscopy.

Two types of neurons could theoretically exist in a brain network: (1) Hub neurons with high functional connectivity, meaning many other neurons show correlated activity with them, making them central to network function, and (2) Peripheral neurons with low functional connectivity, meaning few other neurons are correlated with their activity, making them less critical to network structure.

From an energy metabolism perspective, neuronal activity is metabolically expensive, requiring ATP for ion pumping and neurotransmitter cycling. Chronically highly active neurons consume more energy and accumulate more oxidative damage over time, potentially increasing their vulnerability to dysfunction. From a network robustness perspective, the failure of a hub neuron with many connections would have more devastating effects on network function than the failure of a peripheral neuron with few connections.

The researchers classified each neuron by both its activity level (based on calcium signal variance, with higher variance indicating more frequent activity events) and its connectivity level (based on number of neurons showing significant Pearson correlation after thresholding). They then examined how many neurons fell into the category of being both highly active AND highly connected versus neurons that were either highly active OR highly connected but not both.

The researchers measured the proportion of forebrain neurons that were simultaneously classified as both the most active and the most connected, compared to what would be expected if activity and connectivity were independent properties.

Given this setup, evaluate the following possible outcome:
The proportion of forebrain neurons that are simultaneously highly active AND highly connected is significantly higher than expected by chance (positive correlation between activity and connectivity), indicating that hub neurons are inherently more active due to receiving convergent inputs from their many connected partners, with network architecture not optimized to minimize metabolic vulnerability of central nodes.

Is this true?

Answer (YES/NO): NO